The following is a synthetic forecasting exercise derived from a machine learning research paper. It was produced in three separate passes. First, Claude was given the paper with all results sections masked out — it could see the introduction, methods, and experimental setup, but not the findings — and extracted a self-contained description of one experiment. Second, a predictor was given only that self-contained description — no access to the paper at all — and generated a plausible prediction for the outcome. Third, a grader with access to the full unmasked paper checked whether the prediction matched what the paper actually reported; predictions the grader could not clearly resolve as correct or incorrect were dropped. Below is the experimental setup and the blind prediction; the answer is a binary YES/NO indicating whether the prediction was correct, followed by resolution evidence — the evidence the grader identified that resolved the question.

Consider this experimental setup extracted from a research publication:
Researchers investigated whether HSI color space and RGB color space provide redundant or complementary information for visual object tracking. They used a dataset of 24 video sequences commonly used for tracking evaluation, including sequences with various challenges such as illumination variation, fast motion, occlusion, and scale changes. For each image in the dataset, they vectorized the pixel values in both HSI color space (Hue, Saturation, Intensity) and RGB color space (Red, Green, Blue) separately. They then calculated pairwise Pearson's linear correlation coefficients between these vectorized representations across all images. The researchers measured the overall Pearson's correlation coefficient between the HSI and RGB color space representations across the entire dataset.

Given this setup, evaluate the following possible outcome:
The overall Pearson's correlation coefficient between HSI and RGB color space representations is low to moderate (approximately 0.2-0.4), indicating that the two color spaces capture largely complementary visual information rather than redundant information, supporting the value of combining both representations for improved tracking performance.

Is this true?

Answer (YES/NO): NO